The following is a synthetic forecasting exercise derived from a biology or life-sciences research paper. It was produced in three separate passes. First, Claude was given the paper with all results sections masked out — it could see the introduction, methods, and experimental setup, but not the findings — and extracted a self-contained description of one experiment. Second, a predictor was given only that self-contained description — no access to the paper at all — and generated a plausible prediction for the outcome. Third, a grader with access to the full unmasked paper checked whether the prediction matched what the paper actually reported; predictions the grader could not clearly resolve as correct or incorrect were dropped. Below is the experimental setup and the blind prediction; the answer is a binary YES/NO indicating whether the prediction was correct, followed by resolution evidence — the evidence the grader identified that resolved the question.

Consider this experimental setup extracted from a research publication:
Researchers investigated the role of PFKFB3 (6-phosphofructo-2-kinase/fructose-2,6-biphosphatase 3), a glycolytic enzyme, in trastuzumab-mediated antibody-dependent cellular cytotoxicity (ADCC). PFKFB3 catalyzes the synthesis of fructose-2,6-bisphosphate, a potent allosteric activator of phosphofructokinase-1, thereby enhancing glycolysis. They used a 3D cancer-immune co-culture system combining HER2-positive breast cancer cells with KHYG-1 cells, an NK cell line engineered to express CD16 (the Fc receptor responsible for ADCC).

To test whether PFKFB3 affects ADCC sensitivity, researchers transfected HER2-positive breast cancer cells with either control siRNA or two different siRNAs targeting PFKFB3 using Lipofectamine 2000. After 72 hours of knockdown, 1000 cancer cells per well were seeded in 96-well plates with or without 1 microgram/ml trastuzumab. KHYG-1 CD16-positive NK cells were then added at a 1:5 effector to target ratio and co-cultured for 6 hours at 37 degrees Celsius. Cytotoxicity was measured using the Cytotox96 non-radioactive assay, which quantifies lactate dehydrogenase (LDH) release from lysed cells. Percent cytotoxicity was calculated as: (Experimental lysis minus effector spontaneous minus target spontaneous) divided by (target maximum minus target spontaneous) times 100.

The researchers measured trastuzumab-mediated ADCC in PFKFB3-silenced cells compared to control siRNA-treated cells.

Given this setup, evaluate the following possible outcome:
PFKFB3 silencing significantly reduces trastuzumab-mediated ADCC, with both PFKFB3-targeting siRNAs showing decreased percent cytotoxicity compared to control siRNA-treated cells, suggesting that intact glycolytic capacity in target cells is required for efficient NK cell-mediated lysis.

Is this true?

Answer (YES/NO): NO